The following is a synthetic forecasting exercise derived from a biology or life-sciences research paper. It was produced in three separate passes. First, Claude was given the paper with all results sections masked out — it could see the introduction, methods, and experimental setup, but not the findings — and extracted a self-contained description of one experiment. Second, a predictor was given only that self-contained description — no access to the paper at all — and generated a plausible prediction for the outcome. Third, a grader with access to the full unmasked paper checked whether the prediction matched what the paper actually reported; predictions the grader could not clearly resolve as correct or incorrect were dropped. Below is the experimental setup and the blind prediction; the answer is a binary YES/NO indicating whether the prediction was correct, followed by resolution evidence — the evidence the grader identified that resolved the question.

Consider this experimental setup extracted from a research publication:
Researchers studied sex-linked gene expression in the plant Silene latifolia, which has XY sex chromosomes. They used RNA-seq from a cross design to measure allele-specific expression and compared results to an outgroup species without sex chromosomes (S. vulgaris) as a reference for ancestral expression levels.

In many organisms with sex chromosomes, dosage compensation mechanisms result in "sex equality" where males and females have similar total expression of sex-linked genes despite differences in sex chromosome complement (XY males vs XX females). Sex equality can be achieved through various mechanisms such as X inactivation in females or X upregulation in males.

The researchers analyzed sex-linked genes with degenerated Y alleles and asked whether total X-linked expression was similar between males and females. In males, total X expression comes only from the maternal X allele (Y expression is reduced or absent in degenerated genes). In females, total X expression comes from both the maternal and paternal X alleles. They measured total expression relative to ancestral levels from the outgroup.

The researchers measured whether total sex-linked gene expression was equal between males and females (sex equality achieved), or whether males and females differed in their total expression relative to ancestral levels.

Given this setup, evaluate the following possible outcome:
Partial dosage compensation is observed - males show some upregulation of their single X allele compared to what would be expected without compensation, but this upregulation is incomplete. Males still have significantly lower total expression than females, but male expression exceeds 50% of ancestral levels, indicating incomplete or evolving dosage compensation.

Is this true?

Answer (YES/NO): NO